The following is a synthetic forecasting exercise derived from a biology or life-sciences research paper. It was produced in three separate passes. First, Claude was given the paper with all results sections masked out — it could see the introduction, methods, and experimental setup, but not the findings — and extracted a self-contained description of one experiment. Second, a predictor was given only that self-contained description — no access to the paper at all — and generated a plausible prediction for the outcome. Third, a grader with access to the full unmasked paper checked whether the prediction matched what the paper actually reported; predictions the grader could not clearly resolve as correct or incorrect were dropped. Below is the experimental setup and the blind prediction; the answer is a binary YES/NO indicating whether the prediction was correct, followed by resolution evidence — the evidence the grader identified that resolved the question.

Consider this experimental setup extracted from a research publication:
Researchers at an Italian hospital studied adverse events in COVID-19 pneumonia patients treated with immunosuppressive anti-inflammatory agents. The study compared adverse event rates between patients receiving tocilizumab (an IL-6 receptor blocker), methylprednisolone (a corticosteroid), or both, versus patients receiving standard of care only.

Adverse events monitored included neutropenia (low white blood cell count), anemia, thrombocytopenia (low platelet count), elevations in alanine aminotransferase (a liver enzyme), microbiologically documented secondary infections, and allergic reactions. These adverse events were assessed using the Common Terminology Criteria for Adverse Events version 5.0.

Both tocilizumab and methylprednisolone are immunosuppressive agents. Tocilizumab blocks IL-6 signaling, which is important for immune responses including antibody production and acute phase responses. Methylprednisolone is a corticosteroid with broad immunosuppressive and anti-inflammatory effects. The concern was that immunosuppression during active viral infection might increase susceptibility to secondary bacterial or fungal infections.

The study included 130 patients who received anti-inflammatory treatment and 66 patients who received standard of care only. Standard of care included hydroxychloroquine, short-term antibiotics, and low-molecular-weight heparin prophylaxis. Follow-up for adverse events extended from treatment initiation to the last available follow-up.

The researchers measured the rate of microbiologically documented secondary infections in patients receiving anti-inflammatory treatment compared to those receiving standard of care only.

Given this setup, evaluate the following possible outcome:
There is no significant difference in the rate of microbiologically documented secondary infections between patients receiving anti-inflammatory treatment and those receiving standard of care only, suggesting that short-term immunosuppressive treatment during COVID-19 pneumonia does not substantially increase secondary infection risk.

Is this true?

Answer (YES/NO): NO